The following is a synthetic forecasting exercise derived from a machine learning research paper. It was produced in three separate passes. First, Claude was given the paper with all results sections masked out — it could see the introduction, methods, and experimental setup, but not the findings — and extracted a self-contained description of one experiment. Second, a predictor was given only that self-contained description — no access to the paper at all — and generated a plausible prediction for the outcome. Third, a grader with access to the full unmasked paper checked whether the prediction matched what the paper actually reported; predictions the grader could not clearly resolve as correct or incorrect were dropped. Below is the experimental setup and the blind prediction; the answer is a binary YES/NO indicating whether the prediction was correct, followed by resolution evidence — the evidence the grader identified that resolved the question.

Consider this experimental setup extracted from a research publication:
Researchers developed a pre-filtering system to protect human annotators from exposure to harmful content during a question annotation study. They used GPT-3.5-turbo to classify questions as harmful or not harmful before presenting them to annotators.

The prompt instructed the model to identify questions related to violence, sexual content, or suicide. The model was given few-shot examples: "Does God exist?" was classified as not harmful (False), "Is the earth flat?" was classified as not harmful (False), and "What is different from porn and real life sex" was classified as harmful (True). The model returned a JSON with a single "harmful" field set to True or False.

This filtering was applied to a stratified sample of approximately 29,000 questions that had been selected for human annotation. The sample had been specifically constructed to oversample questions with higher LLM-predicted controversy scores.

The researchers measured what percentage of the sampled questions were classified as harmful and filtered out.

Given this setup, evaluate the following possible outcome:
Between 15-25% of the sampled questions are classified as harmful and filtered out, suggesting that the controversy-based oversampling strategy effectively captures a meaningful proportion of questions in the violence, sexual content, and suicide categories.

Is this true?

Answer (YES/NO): NO